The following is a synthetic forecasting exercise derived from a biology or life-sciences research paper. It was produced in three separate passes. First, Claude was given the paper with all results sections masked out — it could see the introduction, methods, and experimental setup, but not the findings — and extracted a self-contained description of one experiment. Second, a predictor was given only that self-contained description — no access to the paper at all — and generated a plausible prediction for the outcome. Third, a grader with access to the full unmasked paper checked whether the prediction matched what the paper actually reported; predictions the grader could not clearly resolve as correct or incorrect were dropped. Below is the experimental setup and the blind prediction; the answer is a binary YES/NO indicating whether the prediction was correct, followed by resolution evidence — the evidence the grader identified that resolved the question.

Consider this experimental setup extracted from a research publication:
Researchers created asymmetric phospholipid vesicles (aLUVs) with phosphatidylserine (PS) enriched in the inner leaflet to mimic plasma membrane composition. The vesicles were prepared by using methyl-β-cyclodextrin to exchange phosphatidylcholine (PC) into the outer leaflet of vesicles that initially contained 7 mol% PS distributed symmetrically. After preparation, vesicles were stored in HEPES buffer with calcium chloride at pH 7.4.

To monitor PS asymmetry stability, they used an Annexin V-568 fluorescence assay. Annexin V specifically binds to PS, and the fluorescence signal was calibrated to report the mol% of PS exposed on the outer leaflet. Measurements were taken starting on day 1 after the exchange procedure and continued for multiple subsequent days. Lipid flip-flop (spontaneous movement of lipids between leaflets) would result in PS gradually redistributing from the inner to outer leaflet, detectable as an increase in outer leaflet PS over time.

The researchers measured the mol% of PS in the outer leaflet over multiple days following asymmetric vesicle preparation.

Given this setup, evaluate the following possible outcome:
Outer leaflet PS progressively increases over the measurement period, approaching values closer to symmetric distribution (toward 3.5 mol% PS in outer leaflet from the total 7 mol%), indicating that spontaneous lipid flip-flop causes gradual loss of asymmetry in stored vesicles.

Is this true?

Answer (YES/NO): NO